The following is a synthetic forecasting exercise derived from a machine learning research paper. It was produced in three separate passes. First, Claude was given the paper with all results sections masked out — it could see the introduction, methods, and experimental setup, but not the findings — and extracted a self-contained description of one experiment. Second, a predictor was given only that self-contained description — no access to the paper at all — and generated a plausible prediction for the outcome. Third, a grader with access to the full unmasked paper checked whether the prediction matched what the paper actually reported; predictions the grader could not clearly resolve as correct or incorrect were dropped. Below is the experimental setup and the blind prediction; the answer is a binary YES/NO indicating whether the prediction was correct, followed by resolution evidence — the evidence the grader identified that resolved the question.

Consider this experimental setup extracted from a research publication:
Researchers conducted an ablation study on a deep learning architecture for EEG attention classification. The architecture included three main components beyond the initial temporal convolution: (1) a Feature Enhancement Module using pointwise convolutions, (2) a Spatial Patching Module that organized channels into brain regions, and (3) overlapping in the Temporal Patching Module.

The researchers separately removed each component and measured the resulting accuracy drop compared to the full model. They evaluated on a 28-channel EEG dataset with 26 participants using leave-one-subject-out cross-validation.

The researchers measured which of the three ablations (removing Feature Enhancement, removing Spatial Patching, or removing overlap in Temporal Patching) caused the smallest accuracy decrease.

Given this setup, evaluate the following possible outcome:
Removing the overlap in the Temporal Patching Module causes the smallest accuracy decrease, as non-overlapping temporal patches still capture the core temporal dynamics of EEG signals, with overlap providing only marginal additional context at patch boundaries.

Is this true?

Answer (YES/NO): YES